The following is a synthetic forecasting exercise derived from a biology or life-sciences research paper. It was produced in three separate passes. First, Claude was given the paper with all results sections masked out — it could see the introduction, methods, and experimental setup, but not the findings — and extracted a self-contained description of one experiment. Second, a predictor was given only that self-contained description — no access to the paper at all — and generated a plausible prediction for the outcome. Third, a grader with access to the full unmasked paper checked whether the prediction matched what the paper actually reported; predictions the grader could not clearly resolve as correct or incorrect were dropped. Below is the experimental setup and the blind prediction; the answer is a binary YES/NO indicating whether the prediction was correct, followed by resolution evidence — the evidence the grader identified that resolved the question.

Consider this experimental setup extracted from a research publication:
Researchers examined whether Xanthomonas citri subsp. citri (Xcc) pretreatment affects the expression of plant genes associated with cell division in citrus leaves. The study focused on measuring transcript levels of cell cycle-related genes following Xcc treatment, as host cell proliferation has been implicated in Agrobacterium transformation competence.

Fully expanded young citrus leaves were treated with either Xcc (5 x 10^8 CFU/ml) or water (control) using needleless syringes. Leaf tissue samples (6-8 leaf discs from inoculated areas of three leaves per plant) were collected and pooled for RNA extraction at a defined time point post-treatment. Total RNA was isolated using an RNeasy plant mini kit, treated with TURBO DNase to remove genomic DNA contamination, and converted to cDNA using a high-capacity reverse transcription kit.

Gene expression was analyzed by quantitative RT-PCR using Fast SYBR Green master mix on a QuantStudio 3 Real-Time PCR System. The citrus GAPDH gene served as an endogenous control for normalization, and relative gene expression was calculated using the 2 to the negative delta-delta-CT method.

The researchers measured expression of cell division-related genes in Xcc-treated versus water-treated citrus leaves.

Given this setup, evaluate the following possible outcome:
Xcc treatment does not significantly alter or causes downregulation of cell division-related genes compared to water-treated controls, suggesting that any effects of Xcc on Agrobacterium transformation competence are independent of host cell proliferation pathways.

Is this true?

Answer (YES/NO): NO